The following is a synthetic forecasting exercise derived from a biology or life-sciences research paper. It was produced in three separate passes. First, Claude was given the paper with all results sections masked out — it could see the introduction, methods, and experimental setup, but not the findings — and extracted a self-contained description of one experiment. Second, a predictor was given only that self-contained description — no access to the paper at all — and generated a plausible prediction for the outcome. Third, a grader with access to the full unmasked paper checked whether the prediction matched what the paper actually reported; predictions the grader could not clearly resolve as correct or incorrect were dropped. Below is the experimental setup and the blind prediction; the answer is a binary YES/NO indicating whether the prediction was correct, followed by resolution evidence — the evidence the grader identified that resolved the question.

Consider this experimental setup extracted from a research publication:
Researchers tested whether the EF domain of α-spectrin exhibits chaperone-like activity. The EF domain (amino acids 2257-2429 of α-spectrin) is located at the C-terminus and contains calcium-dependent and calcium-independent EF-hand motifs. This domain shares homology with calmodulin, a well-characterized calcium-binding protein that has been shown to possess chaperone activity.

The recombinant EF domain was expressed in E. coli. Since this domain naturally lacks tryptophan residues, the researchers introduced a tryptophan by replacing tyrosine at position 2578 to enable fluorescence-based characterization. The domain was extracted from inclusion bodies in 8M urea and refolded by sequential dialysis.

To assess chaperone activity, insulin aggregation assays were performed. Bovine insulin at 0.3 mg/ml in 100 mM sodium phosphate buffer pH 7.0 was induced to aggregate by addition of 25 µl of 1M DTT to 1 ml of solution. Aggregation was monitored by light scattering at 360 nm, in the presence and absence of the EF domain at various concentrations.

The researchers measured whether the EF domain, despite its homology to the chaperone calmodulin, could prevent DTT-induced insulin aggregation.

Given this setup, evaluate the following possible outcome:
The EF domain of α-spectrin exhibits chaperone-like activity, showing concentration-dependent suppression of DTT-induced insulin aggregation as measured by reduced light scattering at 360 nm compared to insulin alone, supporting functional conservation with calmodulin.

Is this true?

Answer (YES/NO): YES